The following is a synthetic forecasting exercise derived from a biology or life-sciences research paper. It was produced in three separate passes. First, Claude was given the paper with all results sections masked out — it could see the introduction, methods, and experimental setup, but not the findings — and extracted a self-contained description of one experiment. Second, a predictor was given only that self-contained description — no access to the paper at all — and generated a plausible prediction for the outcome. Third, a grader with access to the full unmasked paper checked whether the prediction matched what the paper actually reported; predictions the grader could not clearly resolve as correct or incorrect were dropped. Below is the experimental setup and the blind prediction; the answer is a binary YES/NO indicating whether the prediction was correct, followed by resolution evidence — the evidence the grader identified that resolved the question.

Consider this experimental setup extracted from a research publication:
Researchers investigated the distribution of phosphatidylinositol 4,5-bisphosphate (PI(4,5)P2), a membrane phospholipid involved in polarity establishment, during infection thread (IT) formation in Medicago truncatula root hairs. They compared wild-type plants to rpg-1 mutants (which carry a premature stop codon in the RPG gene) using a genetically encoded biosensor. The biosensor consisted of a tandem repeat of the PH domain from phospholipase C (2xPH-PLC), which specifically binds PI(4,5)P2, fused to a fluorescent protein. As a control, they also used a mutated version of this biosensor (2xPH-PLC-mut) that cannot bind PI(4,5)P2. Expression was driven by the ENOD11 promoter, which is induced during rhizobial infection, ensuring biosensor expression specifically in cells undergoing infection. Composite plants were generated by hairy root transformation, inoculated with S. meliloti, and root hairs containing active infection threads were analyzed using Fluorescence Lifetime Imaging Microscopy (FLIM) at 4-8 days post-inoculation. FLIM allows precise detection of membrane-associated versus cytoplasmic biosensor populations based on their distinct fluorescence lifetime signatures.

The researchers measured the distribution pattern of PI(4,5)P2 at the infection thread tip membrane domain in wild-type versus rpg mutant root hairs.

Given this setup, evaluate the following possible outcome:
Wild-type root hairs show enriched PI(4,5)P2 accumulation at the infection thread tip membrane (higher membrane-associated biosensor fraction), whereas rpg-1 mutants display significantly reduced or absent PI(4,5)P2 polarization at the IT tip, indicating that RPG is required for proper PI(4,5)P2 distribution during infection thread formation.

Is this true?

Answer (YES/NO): YES